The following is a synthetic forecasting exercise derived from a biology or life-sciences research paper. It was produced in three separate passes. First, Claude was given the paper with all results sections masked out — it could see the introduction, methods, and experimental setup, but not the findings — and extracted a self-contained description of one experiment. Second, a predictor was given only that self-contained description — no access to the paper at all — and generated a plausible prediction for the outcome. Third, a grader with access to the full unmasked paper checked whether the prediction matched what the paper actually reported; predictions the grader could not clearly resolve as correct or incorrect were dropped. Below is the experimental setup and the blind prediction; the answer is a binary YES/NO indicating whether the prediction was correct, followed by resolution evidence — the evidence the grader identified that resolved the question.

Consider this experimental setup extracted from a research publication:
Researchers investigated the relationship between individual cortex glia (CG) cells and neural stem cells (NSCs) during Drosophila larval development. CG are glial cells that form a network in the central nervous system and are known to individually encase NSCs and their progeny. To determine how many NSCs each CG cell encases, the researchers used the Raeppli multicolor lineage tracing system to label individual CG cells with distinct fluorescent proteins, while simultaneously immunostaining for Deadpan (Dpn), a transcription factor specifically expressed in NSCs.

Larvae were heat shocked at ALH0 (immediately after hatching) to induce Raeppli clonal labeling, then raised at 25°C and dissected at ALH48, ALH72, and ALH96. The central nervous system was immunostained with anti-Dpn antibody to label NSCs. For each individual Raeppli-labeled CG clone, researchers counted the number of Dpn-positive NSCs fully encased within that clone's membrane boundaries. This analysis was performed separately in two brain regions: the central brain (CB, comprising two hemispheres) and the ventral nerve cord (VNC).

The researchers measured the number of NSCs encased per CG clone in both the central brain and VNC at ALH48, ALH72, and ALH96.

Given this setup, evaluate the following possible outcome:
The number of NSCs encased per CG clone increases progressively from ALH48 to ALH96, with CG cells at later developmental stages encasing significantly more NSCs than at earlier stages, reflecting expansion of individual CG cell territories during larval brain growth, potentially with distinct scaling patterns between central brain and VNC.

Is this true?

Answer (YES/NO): NO